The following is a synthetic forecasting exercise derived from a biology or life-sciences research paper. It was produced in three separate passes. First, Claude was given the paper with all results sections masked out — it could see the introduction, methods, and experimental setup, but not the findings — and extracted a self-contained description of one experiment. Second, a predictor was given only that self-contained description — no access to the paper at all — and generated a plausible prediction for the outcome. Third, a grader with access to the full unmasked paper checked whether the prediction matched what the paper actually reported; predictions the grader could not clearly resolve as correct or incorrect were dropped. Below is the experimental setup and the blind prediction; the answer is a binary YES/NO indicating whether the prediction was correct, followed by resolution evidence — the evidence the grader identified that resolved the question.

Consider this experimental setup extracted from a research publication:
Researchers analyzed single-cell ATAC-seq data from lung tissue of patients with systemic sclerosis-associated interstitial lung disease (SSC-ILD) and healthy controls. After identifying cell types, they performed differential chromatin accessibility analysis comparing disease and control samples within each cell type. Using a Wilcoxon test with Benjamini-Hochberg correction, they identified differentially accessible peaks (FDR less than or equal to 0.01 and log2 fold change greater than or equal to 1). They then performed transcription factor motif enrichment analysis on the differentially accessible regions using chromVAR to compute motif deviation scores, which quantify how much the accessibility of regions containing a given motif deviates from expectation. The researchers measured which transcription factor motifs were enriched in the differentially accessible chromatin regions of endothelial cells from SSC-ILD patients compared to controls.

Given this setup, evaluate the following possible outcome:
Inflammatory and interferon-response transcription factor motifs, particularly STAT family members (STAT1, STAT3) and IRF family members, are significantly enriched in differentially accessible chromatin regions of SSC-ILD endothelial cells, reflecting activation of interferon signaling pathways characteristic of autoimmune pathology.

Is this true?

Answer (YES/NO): NO